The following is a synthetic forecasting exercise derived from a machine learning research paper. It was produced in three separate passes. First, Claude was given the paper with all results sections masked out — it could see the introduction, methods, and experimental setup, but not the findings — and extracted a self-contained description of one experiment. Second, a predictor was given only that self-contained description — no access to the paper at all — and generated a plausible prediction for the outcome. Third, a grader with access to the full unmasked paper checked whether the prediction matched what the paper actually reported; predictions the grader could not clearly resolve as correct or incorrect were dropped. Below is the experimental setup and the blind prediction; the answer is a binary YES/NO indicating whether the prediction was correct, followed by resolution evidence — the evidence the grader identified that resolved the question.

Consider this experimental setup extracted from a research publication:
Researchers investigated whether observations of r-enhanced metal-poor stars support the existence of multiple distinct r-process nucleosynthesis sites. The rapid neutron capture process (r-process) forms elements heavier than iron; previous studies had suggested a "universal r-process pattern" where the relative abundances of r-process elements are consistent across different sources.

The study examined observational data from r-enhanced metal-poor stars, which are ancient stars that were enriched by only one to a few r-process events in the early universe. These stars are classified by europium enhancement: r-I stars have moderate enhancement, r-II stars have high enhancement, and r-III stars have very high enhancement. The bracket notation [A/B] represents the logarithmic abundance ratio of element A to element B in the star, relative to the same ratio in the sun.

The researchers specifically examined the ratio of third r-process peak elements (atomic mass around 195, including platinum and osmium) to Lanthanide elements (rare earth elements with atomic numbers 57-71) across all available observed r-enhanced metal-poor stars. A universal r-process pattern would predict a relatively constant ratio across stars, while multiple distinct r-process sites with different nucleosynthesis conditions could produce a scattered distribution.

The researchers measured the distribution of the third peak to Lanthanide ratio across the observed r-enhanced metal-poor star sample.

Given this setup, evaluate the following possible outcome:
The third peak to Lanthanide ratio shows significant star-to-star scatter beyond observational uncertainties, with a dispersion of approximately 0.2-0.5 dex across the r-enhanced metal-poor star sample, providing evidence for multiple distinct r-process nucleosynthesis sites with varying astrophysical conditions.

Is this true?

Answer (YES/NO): NO